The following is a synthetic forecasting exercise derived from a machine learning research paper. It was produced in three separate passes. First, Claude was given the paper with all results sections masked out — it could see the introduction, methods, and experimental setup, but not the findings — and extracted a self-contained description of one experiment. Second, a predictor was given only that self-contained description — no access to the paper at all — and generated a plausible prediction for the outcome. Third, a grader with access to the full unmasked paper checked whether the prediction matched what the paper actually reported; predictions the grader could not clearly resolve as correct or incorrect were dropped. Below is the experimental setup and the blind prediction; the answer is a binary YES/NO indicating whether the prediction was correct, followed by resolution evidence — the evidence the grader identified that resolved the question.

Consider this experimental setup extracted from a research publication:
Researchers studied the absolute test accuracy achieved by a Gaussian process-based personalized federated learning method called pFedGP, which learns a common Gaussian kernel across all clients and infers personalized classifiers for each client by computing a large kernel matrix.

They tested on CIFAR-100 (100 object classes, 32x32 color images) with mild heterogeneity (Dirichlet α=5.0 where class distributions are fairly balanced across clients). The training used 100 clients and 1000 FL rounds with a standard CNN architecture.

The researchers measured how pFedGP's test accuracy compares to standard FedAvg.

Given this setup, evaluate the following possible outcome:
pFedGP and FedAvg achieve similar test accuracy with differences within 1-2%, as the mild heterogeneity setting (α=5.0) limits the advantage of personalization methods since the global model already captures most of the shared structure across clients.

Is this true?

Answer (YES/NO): YES